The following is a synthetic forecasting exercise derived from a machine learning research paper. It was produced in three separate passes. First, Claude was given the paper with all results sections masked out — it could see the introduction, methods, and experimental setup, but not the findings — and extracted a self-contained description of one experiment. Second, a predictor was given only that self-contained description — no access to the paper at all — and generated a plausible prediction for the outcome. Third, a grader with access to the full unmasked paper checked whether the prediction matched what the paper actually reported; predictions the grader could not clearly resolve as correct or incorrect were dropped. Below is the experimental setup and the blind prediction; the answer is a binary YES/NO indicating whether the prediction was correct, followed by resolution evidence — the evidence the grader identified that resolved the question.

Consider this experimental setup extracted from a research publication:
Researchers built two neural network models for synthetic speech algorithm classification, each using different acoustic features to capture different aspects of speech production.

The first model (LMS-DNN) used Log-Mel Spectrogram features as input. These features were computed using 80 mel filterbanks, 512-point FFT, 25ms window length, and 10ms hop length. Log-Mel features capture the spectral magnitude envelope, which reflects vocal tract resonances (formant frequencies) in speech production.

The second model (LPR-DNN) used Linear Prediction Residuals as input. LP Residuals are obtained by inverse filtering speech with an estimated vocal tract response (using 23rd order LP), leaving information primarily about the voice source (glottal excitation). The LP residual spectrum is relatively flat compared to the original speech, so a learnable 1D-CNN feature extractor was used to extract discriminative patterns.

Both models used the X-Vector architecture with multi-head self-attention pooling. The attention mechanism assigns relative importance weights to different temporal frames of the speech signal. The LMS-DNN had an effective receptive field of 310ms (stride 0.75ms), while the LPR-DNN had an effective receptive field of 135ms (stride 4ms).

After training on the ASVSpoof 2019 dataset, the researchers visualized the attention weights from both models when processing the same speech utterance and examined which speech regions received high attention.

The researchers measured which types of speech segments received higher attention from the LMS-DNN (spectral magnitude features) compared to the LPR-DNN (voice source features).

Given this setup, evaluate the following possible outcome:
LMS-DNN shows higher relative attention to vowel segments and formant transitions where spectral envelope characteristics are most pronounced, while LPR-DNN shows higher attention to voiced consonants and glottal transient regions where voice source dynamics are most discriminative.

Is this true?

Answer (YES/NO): NO